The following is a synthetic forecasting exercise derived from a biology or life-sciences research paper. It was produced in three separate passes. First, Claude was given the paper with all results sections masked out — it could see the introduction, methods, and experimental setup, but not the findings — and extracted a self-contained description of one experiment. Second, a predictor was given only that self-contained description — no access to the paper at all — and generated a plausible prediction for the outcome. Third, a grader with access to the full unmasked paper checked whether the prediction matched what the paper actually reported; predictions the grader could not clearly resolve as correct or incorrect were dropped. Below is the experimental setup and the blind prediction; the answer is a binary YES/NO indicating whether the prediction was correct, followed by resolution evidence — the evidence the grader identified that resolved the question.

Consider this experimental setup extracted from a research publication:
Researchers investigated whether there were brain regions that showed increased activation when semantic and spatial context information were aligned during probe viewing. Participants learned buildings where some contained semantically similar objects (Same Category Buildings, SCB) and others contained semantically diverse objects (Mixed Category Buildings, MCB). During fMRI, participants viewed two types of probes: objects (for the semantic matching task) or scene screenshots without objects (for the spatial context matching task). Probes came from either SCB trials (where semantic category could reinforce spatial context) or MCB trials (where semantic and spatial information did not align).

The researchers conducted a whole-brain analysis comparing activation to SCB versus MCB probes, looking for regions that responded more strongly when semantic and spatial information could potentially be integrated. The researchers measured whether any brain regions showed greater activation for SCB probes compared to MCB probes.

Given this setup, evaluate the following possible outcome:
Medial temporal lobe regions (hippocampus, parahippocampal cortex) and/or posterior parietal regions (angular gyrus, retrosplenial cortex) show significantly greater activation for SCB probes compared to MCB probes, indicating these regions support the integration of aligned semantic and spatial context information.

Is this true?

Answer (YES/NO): NO